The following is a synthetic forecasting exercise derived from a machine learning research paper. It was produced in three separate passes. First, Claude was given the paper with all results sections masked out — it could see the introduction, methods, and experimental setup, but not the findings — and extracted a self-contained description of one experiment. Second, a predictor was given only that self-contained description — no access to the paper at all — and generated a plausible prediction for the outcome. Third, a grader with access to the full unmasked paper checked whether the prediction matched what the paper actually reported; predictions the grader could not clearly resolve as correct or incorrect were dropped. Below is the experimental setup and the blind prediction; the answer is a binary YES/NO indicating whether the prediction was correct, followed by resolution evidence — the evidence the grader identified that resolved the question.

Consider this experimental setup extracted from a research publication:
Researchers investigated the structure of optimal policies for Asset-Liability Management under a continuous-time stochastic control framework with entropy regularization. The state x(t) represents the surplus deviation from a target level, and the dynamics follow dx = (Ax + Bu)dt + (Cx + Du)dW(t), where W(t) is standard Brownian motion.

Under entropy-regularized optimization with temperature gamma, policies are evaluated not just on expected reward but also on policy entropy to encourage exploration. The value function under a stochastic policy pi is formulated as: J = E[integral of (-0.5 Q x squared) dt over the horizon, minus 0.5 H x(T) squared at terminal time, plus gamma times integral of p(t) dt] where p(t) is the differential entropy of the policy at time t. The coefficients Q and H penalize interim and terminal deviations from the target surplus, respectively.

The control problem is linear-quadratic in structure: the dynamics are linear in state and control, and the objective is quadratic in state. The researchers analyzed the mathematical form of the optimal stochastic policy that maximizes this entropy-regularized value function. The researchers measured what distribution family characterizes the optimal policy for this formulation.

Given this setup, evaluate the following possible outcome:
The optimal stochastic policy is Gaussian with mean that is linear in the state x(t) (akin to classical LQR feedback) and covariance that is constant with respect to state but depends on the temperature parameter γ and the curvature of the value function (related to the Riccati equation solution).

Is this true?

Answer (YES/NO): YES